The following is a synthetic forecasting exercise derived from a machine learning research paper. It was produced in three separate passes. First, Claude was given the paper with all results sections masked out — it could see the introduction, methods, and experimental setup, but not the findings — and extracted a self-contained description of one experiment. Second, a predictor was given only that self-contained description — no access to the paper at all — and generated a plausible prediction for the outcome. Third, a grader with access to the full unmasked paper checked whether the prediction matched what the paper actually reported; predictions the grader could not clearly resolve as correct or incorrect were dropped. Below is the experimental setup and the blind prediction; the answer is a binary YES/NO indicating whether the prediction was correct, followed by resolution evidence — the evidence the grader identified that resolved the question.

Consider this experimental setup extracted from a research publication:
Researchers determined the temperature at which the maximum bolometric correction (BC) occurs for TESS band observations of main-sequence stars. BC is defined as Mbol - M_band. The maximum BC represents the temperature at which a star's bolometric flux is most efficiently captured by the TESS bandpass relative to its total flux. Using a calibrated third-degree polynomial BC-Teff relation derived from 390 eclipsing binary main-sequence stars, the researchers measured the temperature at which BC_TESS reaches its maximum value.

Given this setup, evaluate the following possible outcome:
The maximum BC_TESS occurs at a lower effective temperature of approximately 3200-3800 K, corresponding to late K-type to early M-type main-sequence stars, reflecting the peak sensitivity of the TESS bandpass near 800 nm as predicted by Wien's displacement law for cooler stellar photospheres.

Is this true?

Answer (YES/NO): NO